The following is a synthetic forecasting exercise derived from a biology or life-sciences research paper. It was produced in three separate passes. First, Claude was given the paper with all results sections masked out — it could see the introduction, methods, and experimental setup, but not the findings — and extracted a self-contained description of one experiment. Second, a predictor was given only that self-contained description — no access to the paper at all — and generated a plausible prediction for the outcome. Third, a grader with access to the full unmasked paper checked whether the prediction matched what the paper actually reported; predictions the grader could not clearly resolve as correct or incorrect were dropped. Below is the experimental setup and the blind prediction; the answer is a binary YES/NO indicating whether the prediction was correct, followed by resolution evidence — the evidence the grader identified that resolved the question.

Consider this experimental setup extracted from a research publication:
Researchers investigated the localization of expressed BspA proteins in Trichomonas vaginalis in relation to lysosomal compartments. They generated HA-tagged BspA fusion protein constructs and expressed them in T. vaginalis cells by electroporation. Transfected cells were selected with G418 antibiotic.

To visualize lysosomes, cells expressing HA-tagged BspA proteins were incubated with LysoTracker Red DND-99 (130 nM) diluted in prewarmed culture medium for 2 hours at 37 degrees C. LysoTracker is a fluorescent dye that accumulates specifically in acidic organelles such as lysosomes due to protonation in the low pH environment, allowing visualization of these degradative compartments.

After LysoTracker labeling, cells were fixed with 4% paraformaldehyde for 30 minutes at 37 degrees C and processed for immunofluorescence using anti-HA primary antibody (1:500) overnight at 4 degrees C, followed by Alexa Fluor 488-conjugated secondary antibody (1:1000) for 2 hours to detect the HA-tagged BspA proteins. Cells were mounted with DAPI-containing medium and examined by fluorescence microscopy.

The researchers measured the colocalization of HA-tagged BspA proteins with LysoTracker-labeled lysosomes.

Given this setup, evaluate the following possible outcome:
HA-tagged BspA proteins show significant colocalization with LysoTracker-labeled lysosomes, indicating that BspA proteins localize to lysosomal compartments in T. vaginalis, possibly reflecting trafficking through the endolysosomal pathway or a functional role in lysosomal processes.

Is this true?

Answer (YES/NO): NO